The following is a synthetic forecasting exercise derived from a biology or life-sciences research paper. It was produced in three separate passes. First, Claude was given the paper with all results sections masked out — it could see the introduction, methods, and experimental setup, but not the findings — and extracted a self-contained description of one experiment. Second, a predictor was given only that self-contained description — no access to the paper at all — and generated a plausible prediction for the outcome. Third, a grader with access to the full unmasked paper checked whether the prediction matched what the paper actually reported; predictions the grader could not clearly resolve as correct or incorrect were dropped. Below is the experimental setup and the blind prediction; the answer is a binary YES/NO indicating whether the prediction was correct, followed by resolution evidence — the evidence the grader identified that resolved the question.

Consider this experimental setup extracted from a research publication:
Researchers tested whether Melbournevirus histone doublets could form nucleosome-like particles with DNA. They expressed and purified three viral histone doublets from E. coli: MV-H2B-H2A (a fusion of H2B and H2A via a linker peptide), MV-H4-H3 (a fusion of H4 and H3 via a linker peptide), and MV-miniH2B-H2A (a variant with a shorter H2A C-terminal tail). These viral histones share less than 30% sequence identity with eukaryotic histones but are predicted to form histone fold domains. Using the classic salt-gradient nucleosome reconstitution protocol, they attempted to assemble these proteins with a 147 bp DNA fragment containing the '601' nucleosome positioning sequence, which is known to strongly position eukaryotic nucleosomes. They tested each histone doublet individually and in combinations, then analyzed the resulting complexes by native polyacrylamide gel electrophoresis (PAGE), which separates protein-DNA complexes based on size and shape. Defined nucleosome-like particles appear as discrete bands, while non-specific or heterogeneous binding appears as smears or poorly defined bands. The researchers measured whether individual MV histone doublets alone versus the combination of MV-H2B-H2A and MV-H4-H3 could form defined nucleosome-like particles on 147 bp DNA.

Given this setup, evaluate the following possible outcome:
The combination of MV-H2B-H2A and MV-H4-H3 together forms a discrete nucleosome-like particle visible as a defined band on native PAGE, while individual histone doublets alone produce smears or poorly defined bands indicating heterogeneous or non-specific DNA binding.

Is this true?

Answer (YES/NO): YES